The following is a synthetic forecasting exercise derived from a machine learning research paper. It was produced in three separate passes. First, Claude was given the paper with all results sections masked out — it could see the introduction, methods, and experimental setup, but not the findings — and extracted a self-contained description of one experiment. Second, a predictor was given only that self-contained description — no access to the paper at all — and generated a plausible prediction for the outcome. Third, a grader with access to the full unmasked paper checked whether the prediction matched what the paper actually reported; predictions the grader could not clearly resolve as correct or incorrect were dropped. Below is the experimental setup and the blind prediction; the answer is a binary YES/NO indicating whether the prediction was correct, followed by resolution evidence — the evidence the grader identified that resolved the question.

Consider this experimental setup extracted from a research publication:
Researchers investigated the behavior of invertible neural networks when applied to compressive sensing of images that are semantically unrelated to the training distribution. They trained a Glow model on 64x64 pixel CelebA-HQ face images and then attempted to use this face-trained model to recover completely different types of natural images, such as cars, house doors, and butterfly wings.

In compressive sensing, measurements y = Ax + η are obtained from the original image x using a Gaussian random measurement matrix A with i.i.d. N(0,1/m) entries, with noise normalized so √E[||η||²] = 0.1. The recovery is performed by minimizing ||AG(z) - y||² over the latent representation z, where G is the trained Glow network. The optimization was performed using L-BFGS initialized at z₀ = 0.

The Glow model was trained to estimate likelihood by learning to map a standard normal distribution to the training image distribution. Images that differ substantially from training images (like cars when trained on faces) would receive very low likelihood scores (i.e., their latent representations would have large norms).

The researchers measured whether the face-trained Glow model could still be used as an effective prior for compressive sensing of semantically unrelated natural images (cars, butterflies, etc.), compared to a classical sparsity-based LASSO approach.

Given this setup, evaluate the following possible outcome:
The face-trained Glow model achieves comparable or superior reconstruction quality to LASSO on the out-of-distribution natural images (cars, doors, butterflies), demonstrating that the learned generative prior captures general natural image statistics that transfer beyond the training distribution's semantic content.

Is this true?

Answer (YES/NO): YES